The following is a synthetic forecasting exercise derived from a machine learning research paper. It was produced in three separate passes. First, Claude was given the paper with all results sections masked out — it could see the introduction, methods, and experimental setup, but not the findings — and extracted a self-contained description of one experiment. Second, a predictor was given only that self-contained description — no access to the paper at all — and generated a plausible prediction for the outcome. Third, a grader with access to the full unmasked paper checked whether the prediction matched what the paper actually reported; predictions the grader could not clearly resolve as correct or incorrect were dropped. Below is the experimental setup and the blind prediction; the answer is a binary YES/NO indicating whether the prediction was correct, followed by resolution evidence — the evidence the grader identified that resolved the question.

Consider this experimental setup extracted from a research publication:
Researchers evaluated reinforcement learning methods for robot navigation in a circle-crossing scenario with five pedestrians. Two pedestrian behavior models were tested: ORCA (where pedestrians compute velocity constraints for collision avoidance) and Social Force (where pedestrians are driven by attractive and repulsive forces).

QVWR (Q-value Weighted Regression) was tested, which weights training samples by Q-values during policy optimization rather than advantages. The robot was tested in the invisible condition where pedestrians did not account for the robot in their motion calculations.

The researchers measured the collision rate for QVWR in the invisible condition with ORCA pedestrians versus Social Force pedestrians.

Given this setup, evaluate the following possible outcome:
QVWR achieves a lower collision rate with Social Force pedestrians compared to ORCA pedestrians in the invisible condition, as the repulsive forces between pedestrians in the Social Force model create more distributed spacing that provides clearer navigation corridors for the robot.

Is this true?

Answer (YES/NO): NO